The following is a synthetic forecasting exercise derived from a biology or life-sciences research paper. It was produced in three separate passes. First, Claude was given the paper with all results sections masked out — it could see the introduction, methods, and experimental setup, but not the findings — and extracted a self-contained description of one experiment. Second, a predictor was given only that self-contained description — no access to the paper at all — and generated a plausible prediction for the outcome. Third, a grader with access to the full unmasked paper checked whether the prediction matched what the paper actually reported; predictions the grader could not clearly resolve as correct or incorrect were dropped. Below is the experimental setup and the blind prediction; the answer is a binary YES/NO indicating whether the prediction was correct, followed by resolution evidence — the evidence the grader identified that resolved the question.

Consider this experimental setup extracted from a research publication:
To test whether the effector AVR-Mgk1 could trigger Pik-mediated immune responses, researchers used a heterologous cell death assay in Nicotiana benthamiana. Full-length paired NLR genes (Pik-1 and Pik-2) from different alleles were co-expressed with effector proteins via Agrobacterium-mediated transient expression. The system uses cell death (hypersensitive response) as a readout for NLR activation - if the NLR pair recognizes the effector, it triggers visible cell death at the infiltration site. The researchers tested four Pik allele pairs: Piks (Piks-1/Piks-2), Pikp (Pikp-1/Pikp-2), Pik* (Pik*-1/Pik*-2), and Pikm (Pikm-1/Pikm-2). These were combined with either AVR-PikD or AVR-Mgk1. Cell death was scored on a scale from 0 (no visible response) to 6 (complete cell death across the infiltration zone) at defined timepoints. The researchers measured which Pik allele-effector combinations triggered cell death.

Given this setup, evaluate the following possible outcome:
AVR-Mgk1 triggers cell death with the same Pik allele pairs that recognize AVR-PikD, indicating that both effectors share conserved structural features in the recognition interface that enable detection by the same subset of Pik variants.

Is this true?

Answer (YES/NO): NO